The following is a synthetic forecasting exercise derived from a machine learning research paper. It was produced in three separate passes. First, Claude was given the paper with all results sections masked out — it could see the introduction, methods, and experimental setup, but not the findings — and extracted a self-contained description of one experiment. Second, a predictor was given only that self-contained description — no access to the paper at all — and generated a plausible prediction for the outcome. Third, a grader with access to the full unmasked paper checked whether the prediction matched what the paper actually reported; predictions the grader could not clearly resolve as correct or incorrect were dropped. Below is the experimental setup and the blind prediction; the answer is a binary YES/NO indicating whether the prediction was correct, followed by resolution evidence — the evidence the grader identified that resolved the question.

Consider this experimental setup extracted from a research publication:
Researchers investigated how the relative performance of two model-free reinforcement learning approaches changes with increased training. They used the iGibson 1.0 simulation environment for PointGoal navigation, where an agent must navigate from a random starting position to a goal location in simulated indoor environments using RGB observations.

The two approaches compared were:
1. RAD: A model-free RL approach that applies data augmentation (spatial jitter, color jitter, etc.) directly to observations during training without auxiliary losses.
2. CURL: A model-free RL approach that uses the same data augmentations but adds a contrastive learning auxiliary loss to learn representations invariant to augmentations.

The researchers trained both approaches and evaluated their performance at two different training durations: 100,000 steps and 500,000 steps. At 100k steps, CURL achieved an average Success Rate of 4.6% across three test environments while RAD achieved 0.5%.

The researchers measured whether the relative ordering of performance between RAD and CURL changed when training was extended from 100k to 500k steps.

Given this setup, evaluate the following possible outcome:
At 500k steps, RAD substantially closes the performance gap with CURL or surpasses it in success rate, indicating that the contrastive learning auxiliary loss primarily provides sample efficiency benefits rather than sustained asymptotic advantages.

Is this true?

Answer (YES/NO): YES